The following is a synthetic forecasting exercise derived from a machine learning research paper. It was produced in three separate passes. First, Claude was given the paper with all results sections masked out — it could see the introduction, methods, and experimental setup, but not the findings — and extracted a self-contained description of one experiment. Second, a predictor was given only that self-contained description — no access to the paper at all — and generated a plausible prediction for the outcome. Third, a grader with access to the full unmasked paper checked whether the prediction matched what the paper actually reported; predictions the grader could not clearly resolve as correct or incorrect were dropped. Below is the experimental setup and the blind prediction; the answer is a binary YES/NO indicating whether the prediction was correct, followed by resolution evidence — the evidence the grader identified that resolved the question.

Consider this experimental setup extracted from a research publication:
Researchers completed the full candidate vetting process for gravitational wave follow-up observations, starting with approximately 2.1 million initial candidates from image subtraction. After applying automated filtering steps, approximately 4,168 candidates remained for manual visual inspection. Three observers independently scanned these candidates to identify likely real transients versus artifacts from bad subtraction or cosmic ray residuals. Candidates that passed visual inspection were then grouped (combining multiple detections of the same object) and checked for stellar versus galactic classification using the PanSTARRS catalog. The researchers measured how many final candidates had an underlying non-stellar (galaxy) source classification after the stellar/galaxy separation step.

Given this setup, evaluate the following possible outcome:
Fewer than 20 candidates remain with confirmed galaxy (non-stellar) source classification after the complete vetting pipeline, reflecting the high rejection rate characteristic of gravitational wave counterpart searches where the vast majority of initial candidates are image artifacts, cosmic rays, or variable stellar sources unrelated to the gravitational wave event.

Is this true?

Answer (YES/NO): YES